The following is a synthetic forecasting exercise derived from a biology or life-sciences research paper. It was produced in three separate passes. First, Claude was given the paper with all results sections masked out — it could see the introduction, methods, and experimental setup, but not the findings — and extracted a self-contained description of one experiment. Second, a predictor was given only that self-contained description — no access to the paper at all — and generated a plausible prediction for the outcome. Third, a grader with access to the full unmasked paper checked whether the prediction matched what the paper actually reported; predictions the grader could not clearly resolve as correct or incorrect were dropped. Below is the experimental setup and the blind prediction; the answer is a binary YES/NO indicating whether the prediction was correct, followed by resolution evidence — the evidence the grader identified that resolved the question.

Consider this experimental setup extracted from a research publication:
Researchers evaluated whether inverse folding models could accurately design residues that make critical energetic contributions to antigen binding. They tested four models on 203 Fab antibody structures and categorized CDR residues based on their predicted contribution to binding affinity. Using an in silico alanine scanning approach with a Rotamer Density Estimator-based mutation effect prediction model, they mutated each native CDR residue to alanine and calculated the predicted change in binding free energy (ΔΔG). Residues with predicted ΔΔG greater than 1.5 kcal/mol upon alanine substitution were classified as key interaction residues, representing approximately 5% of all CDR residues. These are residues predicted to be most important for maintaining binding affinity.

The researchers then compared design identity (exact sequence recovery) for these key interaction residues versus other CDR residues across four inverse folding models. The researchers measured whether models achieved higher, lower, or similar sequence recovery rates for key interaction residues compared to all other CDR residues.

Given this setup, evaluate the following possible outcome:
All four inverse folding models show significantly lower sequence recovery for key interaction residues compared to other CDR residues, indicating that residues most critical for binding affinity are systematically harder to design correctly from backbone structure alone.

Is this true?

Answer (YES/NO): NO